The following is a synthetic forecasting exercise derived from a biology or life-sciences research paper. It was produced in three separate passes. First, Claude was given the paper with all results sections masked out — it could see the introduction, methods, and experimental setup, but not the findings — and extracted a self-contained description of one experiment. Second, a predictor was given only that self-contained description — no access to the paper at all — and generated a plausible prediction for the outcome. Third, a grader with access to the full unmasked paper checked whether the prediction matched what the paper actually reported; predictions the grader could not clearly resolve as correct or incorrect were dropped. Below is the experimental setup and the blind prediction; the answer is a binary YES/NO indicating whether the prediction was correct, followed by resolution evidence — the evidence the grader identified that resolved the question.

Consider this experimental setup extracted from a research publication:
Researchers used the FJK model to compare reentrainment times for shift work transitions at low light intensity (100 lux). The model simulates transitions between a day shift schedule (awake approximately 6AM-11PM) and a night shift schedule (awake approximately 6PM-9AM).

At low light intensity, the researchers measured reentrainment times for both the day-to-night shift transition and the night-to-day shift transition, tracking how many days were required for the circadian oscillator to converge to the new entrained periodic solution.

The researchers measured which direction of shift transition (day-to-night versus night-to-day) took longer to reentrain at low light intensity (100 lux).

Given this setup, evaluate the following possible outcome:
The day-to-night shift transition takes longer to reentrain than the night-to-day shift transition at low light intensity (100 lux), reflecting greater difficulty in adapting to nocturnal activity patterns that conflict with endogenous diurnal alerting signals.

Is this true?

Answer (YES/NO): NO